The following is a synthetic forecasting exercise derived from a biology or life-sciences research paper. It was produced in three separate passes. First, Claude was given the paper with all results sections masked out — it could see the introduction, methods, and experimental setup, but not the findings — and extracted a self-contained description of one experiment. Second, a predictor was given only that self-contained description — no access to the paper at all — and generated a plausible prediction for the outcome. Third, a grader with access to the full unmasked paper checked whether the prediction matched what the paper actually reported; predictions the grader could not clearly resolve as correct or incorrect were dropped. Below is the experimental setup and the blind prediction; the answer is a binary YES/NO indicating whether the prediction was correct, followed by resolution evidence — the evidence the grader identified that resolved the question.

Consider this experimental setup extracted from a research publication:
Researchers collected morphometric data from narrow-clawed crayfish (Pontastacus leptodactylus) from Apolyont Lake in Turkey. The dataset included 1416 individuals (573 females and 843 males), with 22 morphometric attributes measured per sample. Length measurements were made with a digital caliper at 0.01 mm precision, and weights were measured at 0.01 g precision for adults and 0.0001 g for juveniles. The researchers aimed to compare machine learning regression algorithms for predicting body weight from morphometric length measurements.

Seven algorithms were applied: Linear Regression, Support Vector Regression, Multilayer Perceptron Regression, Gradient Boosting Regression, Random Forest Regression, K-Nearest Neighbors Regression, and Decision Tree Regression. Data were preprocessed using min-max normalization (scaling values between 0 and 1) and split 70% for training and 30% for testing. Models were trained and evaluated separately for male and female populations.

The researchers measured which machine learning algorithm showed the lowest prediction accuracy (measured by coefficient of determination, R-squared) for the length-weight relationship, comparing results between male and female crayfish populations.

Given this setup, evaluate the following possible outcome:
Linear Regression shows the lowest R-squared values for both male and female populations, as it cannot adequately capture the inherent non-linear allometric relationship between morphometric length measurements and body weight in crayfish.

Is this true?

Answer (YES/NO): NO